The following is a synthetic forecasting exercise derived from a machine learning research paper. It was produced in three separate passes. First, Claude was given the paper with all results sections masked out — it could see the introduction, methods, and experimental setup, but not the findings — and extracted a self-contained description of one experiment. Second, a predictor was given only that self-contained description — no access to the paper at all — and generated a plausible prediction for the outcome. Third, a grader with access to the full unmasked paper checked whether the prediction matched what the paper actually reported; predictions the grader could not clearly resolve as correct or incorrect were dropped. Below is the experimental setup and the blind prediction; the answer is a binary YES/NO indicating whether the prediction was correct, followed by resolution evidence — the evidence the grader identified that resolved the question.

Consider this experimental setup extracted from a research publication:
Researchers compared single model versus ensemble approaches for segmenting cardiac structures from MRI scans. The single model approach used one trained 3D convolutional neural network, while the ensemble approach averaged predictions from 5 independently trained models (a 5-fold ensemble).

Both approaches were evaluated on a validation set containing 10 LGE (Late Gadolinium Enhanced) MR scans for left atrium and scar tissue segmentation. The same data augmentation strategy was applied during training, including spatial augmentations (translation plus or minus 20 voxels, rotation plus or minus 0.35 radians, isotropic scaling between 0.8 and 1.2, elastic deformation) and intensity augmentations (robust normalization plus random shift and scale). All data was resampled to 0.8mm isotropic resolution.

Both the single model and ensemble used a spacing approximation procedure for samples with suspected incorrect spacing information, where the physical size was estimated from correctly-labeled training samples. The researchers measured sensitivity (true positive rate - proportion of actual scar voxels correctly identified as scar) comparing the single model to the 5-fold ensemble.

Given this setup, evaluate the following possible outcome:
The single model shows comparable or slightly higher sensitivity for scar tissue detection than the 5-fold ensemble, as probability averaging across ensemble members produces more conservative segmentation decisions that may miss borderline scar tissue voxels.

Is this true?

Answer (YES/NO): YES